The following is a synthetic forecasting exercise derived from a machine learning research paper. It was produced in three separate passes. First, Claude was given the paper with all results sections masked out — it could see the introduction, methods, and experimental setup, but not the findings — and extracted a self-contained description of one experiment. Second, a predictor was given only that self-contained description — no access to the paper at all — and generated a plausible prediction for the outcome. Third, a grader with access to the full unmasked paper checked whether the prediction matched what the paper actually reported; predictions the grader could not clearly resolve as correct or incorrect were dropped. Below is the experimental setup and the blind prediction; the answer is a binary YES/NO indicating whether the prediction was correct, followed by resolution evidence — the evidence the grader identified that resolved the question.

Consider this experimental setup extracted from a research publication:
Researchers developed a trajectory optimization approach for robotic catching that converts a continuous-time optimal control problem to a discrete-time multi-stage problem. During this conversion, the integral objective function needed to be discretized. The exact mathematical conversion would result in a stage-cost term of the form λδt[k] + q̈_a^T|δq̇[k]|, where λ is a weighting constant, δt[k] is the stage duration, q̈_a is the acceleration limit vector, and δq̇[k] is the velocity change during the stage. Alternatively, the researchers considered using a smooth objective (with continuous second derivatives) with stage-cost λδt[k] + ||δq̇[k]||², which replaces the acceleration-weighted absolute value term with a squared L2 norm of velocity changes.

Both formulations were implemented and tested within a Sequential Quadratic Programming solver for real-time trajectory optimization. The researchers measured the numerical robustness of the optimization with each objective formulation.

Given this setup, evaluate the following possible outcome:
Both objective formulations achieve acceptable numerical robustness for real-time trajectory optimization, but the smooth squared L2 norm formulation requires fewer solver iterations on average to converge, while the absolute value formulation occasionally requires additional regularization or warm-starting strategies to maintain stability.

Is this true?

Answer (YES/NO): NO